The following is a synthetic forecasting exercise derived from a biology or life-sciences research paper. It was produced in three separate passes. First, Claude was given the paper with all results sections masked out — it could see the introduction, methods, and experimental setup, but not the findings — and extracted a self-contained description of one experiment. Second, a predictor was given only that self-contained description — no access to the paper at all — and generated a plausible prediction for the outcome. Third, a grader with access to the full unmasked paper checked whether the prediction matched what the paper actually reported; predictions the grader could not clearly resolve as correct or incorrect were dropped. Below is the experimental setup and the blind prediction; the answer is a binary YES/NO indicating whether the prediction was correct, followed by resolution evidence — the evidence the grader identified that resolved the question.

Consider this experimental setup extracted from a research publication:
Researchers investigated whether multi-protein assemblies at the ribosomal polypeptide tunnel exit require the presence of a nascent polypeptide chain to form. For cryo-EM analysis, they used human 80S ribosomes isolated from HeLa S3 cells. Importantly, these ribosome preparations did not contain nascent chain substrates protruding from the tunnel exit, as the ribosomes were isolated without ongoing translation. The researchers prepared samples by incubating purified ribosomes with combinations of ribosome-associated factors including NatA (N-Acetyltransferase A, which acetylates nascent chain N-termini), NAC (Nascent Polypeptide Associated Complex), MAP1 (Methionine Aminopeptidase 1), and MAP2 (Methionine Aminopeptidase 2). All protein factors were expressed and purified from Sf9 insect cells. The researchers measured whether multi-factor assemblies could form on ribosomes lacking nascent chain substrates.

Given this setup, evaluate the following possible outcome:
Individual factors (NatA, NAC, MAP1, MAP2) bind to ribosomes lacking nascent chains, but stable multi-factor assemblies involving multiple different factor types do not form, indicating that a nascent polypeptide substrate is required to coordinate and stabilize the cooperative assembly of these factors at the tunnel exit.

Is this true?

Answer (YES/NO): NO